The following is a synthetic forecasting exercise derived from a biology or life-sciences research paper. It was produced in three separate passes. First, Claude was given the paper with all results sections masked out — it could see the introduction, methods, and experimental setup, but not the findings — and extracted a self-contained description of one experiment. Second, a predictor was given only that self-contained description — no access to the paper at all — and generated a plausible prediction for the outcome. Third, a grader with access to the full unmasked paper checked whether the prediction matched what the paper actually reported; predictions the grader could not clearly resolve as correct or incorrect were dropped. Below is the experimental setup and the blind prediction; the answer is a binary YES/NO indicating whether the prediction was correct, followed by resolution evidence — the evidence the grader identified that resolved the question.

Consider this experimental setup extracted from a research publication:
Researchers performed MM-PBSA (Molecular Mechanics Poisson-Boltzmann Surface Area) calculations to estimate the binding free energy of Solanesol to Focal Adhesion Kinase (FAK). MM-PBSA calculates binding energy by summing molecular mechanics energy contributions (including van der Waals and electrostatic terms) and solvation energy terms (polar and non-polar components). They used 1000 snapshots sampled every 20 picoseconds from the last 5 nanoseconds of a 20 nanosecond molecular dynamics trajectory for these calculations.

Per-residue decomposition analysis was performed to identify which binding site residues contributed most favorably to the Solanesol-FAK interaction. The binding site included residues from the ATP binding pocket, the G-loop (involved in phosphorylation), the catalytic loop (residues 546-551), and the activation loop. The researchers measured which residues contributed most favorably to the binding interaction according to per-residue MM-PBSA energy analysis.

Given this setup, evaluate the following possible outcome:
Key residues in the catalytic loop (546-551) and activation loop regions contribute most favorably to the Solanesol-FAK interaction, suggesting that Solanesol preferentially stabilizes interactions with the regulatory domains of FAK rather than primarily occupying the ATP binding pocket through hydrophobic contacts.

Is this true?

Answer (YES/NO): NO